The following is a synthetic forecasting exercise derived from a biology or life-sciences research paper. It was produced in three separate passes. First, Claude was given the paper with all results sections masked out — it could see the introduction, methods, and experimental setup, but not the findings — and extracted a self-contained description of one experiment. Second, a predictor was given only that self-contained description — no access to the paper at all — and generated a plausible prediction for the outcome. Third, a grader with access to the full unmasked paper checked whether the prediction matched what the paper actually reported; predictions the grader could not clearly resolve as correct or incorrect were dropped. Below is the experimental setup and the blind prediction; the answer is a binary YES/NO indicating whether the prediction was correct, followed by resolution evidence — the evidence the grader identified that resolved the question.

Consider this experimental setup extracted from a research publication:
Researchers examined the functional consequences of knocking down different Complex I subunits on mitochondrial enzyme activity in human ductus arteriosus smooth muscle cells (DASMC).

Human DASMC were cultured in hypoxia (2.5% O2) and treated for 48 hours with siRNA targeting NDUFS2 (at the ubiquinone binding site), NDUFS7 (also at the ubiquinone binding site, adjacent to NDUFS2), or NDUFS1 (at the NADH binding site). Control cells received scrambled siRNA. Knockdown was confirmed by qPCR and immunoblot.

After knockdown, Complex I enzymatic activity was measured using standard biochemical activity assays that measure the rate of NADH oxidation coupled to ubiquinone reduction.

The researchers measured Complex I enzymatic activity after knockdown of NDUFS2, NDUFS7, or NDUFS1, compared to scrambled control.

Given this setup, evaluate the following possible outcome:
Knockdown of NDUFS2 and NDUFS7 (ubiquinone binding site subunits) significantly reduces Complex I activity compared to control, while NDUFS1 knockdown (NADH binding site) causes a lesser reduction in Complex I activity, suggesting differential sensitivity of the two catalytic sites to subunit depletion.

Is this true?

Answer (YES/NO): NO